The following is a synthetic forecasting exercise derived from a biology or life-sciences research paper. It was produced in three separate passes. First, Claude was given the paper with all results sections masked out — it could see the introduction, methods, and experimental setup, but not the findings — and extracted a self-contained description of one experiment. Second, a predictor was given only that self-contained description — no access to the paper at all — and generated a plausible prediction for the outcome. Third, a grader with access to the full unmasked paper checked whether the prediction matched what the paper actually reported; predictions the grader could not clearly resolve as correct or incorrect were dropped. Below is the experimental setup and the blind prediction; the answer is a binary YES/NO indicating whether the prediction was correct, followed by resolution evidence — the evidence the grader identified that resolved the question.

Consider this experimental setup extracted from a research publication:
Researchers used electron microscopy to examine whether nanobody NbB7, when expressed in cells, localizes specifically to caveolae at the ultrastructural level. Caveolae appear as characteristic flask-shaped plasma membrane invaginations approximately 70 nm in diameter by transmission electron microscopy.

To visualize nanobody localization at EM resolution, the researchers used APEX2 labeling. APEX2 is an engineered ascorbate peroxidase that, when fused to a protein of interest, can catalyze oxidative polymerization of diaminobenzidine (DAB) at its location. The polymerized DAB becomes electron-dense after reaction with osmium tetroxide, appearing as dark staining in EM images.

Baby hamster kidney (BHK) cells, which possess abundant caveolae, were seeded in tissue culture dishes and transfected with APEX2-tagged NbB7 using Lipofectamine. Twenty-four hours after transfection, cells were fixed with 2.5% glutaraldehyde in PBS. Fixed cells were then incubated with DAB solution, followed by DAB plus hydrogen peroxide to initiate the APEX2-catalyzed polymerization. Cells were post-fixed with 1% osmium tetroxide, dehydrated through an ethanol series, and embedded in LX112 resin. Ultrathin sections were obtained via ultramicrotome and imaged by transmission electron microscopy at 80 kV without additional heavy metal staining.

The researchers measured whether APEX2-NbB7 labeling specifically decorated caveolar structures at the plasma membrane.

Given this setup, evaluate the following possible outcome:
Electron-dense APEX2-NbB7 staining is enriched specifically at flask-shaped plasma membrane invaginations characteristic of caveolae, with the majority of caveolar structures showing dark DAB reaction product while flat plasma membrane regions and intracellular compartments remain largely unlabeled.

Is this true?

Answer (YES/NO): YES